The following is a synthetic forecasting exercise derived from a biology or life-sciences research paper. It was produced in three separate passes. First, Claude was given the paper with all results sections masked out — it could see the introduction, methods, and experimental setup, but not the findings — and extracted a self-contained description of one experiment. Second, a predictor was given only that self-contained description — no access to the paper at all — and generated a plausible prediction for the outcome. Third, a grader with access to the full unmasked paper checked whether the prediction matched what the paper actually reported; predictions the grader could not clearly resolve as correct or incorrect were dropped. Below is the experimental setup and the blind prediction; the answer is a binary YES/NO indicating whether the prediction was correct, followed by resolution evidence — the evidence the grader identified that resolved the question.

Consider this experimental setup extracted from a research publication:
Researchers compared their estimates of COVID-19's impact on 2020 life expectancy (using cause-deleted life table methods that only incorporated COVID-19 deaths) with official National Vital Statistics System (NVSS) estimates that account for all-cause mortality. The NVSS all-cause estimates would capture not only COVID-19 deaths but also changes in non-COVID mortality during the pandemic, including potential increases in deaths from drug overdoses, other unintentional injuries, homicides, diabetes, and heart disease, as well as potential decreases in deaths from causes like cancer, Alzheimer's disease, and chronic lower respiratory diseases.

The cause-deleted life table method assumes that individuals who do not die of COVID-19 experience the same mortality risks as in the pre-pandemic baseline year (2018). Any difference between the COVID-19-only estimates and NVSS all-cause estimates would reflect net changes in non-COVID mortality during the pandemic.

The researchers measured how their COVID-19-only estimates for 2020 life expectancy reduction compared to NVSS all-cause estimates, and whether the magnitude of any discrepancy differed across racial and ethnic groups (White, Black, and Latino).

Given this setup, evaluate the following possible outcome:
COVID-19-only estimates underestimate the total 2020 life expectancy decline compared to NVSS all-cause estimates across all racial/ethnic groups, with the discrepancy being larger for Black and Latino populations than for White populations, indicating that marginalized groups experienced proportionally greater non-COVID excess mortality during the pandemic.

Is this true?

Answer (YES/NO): NO